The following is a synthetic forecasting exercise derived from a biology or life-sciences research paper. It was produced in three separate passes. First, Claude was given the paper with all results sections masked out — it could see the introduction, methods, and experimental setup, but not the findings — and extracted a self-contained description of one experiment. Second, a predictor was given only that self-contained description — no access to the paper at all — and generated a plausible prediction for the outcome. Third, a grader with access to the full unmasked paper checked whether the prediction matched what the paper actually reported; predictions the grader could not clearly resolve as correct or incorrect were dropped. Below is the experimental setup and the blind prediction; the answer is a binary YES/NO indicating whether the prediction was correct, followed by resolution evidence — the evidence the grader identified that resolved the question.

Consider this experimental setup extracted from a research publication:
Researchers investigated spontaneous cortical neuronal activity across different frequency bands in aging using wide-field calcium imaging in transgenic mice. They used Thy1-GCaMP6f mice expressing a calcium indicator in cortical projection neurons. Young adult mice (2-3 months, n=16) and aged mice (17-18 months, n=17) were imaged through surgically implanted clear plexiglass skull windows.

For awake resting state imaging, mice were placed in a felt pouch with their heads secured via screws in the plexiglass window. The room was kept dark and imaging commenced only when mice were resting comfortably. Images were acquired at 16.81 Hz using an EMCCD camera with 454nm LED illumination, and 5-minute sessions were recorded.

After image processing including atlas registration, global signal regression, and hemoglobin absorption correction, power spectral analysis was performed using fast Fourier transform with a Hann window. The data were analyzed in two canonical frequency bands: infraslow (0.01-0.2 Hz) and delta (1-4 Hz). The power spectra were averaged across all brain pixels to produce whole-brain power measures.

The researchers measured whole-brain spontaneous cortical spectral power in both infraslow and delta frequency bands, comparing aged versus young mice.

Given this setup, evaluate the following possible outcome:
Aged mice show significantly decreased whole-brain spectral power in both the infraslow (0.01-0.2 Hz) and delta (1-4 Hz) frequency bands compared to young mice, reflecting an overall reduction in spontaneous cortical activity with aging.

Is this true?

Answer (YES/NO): YES